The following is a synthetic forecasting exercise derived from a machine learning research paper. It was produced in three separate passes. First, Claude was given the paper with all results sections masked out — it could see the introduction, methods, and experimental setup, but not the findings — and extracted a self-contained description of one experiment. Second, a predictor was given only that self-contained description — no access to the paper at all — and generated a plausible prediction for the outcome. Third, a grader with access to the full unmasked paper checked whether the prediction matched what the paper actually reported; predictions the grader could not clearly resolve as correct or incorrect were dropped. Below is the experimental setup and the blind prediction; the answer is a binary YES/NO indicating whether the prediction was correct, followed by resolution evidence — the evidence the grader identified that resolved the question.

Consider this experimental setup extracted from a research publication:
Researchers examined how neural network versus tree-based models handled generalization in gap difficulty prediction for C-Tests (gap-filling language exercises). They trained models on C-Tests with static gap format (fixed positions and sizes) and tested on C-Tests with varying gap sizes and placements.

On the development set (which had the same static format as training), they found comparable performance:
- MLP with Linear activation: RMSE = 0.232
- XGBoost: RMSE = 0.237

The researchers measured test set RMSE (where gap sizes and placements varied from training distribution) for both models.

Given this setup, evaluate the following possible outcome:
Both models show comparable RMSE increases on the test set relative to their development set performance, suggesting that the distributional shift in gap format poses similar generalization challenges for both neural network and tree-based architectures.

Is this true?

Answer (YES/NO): NO